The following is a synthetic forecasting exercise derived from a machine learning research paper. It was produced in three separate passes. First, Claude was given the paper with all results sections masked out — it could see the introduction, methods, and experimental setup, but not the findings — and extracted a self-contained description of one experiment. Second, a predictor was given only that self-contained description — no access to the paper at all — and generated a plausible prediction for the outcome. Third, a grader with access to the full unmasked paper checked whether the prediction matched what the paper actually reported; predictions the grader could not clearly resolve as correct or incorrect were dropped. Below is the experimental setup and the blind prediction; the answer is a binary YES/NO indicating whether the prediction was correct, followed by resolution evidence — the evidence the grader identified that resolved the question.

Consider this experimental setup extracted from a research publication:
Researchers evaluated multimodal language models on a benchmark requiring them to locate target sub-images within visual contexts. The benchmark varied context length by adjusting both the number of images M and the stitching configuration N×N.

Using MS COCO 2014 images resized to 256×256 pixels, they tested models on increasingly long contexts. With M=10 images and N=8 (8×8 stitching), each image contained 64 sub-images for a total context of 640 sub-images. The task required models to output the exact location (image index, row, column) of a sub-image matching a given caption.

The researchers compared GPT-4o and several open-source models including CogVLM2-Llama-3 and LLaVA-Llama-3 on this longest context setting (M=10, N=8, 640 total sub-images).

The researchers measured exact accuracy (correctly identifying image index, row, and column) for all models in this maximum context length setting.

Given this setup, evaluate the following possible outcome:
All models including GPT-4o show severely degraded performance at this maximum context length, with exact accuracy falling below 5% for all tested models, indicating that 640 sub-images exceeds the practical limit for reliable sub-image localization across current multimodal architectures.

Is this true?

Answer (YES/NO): YES